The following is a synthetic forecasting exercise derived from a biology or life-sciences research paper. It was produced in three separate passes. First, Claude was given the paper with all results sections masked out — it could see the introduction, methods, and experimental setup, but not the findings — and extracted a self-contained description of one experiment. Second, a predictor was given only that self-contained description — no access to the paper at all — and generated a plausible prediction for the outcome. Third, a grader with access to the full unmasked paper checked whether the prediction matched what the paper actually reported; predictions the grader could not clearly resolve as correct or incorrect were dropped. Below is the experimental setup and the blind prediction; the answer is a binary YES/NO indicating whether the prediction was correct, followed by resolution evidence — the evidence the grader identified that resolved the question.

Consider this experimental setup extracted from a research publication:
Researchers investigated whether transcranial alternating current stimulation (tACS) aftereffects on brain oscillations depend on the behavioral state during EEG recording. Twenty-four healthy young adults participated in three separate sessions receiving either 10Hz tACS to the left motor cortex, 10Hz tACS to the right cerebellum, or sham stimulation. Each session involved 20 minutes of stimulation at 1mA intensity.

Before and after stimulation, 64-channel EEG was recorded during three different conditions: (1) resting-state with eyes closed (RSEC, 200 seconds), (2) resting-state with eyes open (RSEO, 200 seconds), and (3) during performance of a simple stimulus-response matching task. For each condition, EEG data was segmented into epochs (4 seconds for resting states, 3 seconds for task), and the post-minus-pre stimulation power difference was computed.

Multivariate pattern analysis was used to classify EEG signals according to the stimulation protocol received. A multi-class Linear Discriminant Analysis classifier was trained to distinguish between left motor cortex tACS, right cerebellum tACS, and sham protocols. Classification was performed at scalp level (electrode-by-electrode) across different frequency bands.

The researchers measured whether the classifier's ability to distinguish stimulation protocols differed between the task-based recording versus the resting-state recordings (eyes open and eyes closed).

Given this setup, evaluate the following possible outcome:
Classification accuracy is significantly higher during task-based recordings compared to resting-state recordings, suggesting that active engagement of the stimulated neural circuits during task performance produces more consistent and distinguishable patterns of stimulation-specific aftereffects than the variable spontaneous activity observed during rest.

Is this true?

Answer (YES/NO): NO